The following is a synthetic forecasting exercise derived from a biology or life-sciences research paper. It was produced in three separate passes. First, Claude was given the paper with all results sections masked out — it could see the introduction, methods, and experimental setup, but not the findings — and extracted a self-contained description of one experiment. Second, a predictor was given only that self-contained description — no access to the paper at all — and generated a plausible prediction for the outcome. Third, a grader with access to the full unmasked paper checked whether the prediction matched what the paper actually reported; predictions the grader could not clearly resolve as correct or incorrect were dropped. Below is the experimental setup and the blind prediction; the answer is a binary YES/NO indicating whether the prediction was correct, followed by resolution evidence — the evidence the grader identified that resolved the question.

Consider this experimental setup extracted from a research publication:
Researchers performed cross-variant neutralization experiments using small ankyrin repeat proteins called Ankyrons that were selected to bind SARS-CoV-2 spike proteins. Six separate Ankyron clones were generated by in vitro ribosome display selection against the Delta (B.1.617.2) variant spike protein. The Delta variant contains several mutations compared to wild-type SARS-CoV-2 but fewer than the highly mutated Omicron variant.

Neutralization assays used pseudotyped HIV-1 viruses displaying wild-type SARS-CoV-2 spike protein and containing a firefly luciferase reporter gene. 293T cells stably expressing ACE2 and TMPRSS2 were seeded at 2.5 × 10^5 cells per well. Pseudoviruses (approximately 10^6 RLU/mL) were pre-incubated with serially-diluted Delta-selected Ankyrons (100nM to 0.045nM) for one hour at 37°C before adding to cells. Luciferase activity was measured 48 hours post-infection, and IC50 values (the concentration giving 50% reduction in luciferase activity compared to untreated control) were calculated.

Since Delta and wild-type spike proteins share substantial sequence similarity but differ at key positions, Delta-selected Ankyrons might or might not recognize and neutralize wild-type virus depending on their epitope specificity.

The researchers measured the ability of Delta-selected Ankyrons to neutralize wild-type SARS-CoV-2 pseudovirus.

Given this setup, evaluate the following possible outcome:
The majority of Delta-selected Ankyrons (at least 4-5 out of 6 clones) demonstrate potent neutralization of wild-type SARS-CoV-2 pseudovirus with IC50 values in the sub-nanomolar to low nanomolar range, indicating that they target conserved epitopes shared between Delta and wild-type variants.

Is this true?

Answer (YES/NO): NO